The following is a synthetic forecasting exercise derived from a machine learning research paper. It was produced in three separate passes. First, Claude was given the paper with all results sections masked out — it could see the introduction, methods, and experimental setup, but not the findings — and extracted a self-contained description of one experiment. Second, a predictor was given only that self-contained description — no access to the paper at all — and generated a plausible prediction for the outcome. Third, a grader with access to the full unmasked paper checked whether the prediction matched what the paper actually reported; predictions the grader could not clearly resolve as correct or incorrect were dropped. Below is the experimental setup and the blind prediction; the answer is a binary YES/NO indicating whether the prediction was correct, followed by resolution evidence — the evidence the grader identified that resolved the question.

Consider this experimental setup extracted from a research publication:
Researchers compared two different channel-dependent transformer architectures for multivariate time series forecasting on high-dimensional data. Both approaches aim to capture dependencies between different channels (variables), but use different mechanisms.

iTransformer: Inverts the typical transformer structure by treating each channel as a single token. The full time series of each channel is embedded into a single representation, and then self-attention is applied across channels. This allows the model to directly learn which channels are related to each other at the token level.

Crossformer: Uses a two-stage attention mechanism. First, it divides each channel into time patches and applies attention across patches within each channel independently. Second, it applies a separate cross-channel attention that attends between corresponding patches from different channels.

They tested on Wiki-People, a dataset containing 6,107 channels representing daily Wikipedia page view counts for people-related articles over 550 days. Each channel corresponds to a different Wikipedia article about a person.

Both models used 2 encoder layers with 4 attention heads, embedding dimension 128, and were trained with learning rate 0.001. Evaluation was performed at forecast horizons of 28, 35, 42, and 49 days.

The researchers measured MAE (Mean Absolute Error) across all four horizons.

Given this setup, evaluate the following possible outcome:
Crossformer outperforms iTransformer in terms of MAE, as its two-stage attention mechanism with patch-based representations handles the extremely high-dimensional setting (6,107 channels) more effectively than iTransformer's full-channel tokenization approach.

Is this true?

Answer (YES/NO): NO